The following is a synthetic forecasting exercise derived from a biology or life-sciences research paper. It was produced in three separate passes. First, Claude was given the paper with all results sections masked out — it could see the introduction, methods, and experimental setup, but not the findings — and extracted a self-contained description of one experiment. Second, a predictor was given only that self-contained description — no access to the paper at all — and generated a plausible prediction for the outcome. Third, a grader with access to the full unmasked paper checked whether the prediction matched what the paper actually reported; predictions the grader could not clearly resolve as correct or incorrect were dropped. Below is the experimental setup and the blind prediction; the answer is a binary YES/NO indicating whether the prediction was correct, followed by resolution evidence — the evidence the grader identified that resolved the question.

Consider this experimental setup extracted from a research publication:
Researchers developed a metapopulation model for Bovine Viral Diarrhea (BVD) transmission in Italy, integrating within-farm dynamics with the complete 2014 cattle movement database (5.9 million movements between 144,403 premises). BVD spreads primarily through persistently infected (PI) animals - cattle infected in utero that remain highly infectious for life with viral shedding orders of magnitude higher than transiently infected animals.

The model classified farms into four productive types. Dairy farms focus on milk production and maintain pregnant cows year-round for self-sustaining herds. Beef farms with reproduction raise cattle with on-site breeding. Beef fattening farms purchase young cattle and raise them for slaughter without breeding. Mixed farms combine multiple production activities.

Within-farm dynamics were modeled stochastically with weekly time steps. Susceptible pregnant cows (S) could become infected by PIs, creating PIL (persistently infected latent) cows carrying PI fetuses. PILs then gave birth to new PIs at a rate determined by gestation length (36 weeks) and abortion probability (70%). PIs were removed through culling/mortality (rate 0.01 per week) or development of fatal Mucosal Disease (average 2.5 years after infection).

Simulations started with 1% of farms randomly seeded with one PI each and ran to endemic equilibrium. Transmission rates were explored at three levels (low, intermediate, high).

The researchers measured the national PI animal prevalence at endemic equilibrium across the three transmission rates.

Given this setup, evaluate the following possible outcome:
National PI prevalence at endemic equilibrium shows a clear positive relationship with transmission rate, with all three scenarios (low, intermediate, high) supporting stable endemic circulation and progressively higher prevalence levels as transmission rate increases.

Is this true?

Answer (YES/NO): YES